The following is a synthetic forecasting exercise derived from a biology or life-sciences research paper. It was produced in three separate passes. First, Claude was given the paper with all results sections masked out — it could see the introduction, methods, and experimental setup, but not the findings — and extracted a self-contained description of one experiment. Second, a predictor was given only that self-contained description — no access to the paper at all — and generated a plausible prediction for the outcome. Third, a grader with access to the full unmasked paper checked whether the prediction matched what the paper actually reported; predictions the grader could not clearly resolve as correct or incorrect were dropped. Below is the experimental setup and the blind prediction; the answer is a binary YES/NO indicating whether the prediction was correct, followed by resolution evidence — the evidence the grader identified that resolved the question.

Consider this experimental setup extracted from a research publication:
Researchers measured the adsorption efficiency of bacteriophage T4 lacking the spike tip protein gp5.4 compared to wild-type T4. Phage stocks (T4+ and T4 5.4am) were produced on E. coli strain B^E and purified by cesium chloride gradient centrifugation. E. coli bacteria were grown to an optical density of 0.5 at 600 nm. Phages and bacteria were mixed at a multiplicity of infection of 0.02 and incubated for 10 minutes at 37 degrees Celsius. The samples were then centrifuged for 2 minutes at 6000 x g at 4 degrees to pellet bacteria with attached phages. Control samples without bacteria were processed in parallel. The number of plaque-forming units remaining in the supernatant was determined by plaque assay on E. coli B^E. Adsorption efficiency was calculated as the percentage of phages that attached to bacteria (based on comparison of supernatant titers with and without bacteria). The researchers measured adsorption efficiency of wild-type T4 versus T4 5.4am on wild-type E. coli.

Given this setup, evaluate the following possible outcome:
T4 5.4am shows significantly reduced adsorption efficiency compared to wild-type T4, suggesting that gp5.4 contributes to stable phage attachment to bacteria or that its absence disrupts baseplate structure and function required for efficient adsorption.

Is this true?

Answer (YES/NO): NO